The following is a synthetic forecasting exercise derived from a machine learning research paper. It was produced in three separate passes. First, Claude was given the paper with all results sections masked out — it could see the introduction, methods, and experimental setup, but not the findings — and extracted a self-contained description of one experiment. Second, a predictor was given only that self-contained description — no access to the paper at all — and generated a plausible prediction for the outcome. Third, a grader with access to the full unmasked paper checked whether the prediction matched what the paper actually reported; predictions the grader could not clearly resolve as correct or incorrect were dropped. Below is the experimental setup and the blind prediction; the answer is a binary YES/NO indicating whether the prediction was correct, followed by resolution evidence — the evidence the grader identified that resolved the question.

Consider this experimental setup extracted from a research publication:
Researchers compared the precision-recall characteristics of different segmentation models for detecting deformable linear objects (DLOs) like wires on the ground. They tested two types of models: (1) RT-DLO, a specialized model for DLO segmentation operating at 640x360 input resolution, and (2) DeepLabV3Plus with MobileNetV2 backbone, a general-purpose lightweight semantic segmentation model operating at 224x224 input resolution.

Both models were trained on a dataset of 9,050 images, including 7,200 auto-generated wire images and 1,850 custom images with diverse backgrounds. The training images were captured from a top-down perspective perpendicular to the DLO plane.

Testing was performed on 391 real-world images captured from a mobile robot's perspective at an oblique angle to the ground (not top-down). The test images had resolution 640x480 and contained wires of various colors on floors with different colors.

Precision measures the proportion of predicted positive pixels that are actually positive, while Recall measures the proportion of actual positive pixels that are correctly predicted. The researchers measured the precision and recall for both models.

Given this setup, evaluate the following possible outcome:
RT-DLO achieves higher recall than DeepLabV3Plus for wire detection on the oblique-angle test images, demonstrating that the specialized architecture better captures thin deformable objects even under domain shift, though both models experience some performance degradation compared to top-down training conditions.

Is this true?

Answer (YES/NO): NO